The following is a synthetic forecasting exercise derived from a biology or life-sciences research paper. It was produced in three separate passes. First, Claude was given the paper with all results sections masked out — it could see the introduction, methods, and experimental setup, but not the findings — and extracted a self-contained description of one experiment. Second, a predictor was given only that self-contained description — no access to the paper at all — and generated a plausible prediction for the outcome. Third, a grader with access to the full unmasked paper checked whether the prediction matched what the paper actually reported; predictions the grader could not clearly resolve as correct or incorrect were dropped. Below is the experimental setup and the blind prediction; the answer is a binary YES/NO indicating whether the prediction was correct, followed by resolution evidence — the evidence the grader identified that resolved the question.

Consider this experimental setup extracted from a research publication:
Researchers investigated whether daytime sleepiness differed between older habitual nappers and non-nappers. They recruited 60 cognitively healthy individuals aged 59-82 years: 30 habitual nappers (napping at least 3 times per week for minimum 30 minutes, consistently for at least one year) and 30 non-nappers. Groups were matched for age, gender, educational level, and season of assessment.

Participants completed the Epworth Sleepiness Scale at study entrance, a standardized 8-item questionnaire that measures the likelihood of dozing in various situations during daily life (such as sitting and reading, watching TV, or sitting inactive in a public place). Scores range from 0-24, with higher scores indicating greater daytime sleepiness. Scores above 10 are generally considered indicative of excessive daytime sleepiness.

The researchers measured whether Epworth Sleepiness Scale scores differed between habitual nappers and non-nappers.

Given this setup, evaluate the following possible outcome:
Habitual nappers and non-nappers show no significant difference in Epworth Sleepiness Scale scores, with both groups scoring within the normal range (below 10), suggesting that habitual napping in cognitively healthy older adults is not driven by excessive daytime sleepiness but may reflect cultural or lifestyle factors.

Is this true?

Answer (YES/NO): NO